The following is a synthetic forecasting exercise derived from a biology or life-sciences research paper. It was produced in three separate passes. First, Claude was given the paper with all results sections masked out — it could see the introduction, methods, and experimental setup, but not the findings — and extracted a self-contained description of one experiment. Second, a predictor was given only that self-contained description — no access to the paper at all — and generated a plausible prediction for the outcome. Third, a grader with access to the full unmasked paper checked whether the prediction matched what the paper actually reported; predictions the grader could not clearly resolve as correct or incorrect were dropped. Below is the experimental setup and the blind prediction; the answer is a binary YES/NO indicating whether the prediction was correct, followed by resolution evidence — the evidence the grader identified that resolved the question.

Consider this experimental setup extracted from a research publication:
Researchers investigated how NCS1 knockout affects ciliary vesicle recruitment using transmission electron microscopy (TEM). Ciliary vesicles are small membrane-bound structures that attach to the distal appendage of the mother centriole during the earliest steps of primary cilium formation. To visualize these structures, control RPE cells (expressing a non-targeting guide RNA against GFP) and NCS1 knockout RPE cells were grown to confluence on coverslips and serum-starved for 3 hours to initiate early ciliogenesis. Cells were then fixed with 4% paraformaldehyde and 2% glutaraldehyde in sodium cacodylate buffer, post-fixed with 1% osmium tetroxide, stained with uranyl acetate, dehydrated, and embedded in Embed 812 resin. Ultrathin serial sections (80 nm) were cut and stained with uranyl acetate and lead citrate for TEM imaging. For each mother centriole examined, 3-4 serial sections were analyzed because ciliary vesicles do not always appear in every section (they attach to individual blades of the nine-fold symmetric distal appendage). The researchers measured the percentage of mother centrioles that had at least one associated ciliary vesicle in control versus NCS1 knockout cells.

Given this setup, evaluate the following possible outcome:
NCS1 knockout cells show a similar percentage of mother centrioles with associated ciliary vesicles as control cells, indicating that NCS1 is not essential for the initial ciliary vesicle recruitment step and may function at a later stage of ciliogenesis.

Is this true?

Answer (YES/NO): NO